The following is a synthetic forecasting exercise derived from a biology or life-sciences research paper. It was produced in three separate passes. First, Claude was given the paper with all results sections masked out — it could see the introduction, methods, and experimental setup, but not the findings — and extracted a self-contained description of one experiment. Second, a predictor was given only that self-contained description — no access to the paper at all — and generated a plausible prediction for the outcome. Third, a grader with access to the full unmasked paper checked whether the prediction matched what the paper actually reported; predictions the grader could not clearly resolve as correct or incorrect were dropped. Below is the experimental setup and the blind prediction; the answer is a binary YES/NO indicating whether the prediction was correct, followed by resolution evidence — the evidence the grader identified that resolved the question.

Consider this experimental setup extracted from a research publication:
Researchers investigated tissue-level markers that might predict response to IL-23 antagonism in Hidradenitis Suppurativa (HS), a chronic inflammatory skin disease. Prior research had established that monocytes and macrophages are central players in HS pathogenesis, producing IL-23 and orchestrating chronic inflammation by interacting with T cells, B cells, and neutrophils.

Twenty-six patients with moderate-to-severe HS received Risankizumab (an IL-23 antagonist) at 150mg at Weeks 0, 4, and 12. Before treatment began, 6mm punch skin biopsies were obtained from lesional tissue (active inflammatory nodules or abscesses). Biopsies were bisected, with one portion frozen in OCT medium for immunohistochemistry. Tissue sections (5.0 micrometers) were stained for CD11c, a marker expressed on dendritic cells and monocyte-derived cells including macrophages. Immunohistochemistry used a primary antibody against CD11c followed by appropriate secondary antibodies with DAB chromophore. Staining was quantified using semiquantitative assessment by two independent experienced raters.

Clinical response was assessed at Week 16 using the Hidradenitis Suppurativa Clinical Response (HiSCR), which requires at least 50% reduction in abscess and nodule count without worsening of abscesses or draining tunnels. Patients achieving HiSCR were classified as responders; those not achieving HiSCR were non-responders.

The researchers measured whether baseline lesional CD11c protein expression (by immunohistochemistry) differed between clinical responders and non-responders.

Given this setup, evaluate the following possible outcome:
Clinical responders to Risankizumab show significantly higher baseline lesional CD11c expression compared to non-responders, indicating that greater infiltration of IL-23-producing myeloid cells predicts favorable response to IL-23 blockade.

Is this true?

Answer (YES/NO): YES